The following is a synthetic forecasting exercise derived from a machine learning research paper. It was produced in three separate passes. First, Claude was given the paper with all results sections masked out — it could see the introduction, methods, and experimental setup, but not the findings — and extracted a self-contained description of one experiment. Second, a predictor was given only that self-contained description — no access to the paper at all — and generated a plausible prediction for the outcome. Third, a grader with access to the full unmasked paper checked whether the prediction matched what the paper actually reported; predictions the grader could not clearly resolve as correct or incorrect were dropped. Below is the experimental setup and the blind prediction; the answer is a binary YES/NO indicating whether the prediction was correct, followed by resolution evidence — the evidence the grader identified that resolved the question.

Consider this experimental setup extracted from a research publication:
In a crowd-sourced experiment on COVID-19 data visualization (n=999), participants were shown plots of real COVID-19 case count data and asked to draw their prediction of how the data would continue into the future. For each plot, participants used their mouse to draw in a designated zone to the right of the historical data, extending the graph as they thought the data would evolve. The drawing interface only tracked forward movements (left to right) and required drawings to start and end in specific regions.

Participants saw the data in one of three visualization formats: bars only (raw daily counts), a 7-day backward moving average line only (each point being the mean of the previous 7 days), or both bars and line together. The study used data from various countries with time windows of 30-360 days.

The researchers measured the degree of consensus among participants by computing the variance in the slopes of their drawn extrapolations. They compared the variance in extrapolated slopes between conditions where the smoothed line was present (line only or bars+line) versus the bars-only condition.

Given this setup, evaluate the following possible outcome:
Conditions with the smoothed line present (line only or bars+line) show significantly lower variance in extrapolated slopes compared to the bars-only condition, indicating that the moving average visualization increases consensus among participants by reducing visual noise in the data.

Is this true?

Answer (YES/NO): NO